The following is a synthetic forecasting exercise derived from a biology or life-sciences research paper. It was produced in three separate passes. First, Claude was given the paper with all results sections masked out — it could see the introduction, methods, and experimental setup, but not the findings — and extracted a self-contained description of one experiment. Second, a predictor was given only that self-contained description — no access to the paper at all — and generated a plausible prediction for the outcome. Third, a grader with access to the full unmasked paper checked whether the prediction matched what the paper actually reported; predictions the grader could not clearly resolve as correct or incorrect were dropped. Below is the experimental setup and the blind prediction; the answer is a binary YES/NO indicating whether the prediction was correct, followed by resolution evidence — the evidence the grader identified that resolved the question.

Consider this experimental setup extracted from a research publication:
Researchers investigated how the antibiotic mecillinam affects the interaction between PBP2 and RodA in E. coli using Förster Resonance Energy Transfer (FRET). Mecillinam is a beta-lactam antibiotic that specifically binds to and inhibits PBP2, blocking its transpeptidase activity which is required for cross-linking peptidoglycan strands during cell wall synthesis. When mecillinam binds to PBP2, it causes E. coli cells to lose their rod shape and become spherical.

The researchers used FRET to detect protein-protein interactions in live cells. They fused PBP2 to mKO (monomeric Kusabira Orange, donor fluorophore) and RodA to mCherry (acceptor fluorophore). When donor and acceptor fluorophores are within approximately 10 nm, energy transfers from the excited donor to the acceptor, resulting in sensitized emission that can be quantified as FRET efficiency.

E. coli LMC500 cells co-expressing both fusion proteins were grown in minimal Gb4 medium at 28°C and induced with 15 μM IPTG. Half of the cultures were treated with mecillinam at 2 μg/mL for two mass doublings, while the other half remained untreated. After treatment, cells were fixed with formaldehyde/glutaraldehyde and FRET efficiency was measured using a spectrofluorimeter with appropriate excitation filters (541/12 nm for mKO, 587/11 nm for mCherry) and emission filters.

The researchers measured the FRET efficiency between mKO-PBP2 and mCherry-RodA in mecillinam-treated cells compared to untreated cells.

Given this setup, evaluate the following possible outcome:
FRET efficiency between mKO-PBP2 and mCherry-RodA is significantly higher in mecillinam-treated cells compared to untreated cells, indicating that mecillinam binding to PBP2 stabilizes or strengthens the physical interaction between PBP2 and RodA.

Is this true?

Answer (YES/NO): NO